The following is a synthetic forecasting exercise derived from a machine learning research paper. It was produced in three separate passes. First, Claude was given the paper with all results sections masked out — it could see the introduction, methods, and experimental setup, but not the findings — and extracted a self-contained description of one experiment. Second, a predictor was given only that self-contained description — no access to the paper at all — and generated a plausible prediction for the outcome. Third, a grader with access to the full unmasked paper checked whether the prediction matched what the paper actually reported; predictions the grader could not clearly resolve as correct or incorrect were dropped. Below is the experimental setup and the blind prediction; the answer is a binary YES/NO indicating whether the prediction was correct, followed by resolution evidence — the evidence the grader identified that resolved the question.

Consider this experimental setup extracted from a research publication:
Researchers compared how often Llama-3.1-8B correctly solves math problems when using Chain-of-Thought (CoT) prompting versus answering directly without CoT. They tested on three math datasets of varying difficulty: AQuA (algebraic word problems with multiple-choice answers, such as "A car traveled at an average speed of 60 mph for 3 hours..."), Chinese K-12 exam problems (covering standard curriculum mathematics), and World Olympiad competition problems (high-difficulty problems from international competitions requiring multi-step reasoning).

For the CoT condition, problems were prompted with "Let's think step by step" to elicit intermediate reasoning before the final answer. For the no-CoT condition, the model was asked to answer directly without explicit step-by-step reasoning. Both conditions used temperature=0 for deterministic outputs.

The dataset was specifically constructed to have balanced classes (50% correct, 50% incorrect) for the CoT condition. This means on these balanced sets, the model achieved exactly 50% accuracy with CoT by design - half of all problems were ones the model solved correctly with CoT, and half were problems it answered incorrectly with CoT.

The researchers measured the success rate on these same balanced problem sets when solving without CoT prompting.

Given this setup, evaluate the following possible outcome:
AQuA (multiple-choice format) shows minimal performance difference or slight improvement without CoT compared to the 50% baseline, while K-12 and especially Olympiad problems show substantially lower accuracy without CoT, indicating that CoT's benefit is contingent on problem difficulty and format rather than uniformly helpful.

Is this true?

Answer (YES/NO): NO